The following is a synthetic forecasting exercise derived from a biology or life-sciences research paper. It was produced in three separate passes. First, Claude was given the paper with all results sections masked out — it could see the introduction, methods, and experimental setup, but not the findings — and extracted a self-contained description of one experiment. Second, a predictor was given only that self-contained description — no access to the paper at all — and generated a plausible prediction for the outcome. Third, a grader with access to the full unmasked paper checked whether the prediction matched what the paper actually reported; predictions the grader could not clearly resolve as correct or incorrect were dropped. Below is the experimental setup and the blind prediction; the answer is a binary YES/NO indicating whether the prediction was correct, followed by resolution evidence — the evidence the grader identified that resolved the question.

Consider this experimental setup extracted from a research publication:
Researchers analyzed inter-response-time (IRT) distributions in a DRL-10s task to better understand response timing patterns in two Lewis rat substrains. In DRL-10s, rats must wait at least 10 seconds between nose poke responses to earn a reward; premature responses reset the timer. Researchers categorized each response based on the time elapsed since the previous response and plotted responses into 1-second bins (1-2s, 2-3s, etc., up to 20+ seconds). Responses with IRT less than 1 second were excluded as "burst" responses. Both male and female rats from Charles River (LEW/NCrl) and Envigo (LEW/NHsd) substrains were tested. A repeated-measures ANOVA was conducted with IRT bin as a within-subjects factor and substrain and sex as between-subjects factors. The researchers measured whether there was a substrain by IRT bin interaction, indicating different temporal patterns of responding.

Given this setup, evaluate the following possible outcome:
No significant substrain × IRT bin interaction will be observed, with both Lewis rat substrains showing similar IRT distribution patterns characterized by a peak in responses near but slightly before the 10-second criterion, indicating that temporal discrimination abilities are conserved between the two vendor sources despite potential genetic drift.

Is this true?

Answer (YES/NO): NO